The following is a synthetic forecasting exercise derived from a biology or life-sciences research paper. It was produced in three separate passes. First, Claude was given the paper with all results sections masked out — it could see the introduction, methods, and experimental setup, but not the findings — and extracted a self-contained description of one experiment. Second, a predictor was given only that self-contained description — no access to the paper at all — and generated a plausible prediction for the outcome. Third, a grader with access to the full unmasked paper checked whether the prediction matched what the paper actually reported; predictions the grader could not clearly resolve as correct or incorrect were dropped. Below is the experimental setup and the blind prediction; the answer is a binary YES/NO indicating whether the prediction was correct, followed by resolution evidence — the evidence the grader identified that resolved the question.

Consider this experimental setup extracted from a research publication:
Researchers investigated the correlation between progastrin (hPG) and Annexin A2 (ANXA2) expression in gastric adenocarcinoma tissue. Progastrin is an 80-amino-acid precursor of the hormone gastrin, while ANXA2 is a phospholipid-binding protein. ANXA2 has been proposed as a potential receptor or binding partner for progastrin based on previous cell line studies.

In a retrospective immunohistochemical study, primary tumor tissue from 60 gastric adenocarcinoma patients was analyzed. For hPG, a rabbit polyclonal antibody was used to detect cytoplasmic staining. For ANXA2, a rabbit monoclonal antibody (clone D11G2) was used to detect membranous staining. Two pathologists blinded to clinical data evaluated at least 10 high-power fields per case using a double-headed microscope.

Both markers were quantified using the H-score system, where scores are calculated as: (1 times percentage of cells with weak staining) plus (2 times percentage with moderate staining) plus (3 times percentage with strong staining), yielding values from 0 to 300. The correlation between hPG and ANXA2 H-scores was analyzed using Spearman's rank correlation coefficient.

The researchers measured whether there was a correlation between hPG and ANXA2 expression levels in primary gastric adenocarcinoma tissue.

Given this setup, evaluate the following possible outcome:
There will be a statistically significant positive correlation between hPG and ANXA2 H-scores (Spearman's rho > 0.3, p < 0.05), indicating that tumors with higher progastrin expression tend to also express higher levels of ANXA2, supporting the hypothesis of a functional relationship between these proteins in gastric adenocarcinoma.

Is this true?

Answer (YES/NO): YES